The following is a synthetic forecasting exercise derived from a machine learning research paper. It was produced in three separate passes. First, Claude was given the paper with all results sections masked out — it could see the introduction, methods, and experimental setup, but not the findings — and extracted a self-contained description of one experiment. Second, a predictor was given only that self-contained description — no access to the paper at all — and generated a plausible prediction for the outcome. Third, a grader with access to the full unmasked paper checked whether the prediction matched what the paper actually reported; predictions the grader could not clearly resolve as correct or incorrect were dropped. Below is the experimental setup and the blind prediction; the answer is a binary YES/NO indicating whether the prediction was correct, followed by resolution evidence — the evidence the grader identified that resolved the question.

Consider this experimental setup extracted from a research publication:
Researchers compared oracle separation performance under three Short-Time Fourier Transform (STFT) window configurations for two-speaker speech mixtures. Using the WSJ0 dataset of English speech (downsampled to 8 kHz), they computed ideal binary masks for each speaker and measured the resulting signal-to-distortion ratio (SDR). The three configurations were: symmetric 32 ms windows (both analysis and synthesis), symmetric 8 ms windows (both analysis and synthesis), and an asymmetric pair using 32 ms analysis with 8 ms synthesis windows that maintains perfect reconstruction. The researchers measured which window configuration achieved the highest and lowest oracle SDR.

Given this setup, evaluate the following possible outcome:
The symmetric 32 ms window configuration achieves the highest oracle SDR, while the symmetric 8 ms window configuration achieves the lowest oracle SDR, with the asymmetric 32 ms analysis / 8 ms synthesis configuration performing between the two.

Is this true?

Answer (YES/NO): YES